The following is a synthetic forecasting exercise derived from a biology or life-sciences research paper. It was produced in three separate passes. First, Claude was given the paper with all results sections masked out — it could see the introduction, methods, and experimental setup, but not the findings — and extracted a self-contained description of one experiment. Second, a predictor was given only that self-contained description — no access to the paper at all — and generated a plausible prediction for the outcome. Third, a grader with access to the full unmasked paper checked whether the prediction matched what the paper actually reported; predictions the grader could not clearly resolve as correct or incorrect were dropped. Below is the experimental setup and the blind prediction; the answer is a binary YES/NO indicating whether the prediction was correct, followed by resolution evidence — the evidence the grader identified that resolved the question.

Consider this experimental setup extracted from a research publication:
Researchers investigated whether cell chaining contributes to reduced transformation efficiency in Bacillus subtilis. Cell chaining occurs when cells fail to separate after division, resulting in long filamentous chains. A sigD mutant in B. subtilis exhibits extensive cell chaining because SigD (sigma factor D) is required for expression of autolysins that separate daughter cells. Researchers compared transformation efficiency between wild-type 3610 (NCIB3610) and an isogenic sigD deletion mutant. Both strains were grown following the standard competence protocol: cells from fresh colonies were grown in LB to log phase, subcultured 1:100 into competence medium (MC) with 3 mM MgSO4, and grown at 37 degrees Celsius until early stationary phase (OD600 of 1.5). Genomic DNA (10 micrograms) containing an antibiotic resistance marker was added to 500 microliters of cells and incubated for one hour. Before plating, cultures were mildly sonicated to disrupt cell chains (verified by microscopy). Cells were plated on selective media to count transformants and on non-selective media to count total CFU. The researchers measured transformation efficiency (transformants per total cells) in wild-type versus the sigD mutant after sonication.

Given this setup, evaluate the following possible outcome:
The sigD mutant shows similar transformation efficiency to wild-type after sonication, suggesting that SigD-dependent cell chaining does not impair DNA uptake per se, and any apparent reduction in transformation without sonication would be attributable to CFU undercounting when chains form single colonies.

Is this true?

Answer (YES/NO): NO